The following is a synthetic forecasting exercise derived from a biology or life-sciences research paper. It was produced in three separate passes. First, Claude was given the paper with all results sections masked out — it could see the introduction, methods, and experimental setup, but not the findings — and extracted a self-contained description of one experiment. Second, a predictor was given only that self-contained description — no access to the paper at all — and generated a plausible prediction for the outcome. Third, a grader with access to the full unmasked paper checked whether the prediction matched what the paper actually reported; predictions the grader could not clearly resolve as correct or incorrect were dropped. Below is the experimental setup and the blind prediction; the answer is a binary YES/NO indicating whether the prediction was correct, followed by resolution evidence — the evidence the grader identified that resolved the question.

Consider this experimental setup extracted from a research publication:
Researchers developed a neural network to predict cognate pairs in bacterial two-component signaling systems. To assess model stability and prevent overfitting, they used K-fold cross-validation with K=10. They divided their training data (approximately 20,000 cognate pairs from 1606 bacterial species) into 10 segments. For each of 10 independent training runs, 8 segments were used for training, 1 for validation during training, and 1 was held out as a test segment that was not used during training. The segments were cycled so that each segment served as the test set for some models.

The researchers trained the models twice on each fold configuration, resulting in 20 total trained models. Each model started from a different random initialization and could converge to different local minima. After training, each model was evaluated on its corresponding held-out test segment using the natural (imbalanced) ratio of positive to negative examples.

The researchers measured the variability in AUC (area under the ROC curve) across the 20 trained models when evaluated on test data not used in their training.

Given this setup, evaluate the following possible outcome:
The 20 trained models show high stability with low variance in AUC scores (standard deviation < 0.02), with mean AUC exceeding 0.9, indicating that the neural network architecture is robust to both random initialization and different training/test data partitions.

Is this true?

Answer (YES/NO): YES